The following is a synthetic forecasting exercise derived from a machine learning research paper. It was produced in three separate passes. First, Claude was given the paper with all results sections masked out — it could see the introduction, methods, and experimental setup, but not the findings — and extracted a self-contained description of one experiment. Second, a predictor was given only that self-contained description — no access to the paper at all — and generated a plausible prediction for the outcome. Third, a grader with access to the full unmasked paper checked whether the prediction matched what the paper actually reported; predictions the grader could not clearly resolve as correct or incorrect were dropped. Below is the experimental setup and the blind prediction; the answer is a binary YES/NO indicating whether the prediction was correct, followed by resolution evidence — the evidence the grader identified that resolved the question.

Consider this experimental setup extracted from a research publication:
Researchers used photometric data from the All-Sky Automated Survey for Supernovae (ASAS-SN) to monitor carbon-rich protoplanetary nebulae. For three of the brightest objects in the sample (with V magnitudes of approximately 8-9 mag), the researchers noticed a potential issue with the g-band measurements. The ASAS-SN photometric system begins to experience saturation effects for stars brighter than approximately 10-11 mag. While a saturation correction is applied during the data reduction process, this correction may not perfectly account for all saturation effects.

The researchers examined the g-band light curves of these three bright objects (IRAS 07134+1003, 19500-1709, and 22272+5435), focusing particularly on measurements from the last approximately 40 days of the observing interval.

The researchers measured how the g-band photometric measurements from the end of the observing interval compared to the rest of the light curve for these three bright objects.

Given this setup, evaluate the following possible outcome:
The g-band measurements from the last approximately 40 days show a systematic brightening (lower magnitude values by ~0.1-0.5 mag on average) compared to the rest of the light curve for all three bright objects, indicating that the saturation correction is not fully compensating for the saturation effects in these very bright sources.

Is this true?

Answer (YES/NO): NO